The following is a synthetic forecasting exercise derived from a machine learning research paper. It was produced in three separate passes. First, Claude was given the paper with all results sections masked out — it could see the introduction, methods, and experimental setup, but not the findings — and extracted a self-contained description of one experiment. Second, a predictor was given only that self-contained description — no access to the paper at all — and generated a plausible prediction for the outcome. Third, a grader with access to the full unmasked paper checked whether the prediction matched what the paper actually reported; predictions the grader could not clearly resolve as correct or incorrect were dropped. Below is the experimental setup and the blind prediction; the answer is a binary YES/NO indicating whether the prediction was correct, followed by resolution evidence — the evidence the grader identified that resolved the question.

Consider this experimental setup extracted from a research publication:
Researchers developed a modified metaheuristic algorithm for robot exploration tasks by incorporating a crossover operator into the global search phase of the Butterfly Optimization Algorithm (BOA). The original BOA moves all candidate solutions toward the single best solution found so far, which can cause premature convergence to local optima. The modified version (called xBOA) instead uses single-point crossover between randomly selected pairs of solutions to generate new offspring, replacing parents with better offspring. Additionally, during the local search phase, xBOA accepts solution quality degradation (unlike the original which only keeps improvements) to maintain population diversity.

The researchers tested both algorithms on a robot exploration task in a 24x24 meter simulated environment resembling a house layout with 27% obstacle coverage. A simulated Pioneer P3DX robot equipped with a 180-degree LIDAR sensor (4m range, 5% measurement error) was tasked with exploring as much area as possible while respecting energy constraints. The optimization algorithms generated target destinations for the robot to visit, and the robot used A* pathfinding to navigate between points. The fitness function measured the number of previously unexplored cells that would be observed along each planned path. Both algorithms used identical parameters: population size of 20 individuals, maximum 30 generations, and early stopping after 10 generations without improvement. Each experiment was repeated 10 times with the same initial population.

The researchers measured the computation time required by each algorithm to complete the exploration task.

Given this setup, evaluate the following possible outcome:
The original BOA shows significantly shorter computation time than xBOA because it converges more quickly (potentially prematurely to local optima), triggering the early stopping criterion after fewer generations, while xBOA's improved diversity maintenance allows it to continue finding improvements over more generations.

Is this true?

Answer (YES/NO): NO